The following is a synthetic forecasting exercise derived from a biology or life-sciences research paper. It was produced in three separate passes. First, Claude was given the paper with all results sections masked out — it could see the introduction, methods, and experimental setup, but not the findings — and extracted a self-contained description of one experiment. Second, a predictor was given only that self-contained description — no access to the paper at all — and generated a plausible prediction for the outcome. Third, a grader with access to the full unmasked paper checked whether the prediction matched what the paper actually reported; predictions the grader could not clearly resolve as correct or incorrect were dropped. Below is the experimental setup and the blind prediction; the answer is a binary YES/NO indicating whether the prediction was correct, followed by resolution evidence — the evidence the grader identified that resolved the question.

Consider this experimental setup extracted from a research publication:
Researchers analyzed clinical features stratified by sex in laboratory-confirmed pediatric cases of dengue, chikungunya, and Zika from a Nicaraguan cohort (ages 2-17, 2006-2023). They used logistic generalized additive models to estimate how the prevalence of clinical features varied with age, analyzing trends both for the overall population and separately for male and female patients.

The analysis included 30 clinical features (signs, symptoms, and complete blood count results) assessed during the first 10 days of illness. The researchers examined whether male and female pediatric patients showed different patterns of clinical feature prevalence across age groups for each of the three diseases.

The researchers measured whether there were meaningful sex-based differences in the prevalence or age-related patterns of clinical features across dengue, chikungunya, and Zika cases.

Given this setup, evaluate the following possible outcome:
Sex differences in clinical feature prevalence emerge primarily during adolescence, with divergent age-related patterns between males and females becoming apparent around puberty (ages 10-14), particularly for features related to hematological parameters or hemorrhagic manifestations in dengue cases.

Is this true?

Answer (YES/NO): NO